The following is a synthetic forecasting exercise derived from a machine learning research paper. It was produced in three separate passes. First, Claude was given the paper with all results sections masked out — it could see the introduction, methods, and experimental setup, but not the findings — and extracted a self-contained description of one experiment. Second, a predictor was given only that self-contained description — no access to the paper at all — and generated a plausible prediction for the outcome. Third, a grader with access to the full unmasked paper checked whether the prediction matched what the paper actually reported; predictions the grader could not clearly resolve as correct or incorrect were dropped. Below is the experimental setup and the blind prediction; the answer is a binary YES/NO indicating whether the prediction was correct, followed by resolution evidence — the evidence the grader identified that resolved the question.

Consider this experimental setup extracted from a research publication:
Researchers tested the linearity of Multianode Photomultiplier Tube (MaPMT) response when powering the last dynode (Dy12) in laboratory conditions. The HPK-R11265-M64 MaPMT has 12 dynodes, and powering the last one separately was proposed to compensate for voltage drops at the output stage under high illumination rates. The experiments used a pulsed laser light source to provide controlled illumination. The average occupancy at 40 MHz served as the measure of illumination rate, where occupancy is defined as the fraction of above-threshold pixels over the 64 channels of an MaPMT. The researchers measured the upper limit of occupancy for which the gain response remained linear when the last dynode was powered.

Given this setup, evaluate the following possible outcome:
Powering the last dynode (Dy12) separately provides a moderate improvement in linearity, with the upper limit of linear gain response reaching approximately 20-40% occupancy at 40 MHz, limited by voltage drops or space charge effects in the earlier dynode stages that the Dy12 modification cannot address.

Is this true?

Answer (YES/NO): YES